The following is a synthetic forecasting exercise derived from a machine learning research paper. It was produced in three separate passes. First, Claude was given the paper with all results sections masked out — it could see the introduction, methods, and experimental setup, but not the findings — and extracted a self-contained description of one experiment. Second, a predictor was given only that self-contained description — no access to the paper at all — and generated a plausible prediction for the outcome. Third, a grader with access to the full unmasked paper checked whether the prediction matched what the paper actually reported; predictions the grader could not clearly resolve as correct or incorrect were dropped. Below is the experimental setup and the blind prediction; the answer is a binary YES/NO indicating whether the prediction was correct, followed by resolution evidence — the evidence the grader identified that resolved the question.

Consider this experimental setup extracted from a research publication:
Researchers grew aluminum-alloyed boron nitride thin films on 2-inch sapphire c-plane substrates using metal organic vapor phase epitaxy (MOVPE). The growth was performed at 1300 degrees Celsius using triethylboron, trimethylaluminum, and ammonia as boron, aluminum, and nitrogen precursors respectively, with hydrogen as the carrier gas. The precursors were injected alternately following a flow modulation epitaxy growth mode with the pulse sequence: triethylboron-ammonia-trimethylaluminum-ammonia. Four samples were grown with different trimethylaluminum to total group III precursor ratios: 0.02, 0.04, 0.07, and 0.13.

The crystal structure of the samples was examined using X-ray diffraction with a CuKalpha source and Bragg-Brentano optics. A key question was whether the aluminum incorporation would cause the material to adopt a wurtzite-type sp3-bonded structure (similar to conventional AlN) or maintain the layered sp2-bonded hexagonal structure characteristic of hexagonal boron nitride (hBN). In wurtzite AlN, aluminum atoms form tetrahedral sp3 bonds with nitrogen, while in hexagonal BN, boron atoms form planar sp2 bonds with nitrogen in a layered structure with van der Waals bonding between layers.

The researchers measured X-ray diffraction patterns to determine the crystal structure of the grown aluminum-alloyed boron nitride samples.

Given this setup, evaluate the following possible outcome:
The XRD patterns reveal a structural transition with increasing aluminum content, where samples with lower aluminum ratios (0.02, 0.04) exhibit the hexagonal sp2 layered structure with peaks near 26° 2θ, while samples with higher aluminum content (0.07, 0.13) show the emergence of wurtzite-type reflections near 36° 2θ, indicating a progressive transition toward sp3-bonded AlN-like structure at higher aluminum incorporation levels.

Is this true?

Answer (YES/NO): NO